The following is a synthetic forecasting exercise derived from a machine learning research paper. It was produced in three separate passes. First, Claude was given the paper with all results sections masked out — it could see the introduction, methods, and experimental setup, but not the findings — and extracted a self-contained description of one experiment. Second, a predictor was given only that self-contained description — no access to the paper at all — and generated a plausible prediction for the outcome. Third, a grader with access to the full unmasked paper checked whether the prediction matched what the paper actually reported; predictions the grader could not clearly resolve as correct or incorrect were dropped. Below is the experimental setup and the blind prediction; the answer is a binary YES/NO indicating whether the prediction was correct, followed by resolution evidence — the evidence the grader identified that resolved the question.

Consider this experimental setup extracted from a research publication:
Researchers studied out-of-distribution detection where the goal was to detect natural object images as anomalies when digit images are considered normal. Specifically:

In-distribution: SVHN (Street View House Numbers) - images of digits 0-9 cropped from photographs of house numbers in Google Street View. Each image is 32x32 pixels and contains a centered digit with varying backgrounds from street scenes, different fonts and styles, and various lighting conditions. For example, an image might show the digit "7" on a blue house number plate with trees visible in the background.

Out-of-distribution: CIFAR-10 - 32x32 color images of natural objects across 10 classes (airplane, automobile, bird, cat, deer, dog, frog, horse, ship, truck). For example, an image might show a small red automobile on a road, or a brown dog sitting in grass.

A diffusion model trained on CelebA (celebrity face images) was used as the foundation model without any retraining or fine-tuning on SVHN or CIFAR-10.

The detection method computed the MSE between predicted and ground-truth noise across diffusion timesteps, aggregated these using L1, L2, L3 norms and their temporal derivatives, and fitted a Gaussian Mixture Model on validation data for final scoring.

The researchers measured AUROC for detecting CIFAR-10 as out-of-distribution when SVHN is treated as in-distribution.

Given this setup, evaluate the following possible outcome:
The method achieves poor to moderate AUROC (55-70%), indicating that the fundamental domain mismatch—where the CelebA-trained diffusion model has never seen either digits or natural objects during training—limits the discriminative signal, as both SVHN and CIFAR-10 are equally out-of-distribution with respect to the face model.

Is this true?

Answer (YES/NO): NO